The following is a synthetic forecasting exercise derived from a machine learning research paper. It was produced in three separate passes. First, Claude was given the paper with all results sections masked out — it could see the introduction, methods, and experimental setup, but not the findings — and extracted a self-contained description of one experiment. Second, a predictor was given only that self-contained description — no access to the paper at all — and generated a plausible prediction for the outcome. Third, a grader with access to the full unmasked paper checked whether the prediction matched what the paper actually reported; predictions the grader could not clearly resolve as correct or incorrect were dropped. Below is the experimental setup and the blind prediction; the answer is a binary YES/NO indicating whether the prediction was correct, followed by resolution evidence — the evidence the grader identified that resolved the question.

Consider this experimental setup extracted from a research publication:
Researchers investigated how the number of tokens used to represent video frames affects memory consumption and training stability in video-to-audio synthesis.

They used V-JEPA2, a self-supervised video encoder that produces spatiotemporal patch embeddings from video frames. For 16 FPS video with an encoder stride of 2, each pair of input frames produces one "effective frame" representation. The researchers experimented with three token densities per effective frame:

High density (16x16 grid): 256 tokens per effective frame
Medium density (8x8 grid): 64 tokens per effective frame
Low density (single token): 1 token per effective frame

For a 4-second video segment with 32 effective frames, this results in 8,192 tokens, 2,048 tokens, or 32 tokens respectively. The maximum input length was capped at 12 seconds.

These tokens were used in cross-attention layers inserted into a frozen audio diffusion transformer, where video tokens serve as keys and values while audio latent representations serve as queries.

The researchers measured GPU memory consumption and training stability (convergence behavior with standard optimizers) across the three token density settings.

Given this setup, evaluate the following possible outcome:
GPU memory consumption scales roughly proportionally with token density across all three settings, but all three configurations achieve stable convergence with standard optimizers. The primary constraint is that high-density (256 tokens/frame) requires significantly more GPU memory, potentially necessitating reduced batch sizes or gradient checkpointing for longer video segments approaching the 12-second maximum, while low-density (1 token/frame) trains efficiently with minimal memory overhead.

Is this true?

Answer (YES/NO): NO